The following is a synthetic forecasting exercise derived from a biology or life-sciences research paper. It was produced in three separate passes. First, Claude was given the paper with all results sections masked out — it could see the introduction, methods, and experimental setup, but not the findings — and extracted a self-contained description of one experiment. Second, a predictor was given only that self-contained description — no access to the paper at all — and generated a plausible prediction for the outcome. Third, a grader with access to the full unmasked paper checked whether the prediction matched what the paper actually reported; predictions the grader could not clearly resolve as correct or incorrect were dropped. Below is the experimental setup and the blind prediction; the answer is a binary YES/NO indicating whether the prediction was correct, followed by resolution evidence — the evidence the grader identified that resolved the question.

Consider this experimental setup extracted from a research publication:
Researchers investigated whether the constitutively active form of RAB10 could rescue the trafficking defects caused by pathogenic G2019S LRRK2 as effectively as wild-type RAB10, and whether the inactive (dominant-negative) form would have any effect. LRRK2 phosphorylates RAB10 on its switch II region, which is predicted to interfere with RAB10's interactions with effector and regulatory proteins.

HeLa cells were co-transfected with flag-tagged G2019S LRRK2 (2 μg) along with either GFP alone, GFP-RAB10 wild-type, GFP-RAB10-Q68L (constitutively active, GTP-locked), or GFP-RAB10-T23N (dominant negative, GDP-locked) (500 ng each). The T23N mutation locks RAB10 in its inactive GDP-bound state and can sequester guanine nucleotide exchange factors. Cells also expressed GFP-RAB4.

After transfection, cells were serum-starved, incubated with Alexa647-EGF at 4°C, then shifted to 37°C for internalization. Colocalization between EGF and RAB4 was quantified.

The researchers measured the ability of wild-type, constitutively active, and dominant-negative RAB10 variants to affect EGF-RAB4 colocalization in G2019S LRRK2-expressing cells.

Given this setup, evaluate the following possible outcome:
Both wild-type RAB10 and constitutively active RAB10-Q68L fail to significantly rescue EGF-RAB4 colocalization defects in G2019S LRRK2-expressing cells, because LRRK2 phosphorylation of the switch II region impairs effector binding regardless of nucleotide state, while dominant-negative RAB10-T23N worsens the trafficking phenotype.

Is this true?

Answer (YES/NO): NO